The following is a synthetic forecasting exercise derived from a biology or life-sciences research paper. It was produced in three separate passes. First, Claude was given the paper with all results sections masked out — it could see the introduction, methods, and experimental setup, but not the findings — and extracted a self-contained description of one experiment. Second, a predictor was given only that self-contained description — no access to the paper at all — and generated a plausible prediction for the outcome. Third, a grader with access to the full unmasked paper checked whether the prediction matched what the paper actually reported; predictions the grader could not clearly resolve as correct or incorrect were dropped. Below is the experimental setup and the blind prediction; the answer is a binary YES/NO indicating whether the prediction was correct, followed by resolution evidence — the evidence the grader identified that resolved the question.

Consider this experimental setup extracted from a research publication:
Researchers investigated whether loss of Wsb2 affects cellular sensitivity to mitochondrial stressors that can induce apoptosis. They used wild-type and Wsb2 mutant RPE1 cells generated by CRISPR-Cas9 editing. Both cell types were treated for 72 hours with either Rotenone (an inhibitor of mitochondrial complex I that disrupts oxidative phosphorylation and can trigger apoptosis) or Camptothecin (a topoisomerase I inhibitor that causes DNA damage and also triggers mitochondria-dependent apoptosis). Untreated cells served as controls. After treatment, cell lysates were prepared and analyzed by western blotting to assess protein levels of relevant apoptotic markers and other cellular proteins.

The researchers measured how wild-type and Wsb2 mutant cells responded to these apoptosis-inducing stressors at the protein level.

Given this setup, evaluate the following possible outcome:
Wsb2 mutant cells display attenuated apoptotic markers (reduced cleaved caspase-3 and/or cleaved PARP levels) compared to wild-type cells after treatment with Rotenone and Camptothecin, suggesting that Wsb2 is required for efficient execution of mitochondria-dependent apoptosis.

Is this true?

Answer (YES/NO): NO